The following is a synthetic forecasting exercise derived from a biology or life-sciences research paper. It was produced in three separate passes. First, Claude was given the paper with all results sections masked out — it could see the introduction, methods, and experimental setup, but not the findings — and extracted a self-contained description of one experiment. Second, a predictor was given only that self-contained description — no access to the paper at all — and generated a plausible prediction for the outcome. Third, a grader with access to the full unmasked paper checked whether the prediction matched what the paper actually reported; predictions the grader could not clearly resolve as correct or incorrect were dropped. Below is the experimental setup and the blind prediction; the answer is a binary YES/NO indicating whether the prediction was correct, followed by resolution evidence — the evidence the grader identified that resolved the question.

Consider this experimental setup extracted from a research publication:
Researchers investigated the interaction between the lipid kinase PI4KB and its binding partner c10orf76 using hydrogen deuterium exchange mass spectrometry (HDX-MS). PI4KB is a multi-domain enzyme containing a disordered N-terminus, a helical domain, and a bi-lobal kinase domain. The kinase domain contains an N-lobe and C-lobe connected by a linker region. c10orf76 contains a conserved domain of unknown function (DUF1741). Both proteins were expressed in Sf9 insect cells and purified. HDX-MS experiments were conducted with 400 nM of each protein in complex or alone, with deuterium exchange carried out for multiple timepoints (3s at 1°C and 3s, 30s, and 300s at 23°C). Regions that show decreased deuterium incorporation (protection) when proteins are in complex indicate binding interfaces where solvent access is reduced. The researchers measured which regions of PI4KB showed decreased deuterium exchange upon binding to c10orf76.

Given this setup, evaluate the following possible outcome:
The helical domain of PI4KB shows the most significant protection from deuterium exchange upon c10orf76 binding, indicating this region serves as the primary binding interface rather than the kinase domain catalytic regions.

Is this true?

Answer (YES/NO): NO